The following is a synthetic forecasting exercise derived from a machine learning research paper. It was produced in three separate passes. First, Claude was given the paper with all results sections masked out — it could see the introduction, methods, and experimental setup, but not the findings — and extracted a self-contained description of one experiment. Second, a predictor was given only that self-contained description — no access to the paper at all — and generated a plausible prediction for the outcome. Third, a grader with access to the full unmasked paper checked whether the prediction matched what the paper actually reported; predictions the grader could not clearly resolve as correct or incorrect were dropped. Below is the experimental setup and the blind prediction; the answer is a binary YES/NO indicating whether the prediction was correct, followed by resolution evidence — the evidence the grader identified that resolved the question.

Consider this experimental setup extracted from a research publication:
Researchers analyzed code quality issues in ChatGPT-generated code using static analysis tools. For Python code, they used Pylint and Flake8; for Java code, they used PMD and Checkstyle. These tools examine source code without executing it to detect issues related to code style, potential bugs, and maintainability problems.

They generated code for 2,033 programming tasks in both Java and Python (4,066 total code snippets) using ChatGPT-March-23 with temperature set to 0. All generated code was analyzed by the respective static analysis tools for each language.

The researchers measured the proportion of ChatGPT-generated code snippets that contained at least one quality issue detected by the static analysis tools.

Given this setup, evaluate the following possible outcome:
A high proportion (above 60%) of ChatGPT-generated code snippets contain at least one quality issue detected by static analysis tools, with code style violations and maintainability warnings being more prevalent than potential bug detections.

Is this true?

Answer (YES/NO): NO